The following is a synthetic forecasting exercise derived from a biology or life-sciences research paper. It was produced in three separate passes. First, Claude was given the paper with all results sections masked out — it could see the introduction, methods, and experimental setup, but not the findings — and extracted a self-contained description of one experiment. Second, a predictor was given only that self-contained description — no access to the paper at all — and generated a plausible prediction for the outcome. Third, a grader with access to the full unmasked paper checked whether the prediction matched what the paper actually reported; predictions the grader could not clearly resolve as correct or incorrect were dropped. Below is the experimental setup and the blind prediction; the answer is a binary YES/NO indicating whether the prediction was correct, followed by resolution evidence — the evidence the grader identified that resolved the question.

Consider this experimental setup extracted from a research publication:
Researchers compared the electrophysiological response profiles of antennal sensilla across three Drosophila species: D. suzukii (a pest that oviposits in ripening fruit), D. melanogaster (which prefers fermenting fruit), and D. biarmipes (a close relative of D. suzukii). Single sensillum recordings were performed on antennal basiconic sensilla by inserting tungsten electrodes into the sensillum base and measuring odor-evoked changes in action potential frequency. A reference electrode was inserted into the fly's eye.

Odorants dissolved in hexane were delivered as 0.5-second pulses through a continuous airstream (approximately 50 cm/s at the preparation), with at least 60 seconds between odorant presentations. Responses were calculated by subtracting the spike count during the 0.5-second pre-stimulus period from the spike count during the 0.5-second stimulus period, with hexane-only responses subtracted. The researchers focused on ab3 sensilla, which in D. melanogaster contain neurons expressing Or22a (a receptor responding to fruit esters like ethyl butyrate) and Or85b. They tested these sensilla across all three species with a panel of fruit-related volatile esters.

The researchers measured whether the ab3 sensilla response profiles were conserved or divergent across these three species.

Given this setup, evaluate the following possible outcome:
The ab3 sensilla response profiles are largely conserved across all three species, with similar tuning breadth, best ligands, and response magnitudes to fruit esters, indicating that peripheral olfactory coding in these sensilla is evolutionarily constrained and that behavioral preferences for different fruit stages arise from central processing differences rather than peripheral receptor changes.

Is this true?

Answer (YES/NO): NO